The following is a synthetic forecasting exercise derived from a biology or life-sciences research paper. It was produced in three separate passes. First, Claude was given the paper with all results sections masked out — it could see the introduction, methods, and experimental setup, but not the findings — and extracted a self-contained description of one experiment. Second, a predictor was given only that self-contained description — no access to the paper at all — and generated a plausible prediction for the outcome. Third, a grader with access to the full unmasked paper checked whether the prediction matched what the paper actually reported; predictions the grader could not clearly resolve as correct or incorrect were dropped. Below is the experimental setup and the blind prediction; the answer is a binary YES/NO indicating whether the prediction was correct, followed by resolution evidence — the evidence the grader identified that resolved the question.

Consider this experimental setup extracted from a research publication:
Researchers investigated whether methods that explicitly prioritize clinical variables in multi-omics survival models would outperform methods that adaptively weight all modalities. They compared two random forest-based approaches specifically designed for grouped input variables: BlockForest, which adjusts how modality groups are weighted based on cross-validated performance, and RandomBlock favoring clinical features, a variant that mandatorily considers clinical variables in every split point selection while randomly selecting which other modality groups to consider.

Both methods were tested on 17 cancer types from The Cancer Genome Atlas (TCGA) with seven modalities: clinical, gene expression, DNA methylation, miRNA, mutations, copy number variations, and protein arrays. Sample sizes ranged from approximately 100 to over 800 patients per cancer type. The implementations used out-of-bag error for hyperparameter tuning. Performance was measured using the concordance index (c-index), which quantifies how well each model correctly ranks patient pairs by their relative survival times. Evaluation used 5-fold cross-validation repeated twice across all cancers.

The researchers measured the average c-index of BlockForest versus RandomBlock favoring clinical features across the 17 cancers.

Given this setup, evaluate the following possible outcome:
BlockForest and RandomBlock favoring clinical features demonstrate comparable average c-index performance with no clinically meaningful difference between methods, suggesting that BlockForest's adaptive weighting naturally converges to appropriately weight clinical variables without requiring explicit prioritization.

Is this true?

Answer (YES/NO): NO